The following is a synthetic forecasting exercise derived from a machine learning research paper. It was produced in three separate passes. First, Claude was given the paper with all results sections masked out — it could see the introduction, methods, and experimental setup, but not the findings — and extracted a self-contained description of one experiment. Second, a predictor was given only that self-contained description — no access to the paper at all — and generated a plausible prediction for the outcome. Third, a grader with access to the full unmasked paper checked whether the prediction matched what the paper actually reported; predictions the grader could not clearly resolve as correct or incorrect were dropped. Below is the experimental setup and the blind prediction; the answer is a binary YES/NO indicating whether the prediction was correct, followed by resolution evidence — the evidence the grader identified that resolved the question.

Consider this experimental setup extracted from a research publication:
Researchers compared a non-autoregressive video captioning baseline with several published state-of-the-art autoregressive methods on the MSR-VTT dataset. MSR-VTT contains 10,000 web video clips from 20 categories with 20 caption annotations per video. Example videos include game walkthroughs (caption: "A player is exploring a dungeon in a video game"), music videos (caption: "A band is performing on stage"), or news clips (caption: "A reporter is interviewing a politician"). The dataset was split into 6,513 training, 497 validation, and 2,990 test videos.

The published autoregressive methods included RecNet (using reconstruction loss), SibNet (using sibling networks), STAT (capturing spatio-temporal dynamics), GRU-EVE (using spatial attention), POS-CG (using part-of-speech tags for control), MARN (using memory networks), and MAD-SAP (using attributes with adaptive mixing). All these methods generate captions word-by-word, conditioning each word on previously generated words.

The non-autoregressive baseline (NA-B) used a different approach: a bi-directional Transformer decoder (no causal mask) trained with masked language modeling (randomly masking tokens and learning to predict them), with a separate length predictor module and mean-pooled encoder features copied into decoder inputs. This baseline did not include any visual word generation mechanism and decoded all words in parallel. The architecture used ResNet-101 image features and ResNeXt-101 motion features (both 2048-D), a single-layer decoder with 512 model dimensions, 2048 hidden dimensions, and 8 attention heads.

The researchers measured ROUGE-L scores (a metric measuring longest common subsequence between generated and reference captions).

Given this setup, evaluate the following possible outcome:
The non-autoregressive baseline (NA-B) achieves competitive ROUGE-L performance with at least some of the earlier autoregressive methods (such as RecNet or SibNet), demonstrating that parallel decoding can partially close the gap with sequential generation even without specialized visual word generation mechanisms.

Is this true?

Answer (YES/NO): YES